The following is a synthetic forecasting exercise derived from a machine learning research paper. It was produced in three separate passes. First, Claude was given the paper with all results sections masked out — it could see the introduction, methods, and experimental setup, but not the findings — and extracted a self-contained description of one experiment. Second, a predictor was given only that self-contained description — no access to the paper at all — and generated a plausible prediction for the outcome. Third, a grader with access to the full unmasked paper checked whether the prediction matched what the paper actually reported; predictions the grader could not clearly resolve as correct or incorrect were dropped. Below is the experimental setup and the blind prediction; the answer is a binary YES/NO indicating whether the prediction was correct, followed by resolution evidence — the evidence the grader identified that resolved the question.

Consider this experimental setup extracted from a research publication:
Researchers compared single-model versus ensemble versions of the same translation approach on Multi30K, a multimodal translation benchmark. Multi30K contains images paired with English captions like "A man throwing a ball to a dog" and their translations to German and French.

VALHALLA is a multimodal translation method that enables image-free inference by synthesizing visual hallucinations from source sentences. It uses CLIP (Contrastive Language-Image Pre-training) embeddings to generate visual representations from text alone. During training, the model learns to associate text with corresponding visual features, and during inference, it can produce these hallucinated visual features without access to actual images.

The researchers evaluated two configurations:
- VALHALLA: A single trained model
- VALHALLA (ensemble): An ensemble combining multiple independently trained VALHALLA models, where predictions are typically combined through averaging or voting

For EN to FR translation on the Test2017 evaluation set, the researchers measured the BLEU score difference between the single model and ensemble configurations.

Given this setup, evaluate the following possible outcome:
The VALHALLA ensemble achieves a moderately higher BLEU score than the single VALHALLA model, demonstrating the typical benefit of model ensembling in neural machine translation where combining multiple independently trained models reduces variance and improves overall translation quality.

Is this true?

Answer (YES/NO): NO